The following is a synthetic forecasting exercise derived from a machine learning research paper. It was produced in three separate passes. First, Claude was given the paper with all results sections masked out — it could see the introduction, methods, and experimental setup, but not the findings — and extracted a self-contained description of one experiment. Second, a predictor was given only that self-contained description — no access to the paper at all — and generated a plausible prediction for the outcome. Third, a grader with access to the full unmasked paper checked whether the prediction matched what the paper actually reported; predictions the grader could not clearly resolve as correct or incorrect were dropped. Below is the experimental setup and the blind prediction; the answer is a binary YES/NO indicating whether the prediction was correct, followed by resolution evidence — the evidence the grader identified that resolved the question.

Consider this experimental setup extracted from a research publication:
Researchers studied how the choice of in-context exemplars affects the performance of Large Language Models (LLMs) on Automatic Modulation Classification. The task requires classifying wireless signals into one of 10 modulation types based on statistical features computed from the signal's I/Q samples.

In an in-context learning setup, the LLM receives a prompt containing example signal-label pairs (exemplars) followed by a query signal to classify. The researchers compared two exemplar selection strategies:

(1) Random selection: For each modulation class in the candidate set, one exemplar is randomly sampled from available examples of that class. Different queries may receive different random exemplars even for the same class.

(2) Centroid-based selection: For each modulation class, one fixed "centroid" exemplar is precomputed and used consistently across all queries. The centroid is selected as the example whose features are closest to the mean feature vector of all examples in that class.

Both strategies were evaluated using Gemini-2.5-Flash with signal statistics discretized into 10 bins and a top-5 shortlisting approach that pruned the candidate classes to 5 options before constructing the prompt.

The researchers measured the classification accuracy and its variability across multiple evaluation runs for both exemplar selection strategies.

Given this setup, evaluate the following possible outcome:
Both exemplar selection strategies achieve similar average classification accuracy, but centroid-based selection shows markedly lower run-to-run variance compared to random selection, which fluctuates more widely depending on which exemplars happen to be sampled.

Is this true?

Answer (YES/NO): NO